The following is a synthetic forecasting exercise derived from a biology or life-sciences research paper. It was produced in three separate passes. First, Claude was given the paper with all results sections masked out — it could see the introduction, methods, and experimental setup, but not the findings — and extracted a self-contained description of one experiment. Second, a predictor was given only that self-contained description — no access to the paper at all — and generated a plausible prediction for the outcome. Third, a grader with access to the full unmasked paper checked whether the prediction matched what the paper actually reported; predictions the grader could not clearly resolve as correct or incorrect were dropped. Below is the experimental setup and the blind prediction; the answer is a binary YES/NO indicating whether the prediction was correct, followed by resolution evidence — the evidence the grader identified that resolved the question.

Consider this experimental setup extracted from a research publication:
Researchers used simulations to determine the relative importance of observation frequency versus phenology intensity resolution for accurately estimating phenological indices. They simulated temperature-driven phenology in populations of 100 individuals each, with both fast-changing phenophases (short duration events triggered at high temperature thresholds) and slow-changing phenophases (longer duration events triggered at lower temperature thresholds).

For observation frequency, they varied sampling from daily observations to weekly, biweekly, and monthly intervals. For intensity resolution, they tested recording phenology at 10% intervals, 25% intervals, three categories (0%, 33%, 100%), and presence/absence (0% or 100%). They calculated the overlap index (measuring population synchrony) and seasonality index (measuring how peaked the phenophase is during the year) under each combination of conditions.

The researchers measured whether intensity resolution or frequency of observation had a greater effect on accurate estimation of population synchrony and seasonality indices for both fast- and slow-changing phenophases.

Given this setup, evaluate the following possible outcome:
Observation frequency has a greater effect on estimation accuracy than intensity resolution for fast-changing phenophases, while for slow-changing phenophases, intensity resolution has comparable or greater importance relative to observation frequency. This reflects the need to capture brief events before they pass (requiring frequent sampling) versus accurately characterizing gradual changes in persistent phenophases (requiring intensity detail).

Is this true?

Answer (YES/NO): NO